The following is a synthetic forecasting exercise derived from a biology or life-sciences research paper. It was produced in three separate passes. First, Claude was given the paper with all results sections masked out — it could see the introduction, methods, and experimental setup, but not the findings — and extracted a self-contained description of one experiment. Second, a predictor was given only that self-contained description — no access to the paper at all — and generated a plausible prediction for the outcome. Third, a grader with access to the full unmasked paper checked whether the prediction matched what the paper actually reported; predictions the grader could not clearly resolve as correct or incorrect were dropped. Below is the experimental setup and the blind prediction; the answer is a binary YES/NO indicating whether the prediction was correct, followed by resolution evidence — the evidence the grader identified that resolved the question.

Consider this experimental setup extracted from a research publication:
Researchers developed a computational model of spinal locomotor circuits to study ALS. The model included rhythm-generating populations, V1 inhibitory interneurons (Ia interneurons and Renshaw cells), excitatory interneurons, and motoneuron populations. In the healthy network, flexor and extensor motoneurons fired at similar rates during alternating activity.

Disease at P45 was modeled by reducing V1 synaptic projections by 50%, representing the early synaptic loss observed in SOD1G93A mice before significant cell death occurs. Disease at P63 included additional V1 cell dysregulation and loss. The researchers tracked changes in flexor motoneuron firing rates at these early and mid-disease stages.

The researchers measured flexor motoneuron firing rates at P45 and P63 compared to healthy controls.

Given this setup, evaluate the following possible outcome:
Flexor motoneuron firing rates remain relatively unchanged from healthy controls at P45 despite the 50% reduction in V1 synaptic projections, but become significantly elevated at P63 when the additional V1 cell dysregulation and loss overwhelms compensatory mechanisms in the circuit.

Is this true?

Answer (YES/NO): NO